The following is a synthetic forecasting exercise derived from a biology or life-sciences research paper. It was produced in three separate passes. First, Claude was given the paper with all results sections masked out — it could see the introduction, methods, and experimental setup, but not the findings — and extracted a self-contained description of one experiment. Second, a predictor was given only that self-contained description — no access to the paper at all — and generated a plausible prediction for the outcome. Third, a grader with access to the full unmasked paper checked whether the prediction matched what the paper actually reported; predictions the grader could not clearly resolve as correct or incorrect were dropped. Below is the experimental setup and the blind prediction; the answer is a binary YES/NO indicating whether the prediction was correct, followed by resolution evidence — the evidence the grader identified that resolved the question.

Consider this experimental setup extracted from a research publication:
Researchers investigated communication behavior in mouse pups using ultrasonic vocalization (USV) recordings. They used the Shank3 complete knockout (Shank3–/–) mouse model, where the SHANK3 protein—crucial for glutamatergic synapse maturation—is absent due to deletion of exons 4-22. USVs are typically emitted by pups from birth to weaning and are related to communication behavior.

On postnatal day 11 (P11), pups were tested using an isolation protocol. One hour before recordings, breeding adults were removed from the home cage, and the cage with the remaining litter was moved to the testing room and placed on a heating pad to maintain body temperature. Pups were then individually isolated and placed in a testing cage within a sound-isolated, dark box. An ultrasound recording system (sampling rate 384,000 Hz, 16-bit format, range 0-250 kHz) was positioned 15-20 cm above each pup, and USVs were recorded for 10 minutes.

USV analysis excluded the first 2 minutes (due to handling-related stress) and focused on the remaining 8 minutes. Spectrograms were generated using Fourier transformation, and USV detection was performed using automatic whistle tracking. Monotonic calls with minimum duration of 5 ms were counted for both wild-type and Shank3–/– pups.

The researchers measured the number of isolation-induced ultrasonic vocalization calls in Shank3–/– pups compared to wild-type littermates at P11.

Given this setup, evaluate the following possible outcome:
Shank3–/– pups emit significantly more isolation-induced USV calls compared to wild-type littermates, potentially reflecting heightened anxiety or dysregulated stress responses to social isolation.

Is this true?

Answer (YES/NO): NO